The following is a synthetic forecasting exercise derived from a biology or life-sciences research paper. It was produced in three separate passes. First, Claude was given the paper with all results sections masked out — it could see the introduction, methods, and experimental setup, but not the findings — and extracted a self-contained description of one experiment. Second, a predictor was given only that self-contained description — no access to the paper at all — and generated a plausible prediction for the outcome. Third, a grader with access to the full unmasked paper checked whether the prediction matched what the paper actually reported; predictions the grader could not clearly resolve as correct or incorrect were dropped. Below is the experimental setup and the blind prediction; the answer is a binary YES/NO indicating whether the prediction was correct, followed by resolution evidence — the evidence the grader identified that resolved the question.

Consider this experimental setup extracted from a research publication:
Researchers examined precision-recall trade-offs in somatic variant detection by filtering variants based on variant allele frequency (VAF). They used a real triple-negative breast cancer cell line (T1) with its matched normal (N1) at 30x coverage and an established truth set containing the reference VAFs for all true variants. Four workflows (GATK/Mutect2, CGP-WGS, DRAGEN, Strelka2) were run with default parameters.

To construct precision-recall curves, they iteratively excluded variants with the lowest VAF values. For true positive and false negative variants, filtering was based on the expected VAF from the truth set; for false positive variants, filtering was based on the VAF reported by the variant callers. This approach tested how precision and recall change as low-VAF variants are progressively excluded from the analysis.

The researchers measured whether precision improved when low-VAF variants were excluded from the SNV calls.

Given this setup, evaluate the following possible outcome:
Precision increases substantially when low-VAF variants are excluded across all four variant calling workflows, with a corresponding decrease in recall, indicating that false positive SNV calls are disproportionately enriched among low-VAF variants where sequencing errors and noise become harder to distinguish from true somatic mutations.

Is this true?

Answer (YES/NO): NO